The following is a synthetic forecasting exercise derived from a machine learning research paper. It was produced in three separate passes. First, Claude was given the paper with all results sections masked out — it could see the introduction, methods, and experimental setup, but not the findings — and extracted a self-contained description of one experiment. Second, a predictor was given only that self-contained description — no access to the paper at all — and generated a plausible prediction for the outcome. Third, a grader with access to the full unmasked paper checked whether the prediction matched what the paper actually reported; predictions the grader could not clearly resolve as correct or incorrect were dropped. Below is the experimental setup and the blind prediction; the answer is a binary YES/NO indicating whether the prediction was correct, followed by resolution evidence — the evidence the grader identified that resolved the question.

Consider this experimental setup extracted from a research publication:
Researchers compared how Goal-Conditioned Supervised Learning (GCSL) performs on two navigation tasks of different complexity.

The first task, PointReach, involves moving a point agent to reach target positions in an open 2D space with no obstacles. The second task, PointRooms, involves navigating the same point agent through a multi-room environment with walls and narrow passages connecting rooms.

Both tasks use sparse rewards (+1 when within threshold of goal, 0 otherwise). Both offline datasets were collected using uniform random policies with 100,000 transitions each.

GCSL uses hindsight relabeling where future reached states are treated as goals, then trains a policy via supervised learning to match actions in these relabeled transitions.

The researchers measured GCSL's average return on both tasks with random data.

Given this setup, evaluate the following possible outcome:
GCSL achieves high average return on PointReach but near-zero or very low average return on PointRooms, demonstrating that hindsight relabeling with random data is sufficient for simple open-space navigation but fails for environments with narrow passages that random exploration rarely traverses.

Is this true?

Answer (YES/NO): NO